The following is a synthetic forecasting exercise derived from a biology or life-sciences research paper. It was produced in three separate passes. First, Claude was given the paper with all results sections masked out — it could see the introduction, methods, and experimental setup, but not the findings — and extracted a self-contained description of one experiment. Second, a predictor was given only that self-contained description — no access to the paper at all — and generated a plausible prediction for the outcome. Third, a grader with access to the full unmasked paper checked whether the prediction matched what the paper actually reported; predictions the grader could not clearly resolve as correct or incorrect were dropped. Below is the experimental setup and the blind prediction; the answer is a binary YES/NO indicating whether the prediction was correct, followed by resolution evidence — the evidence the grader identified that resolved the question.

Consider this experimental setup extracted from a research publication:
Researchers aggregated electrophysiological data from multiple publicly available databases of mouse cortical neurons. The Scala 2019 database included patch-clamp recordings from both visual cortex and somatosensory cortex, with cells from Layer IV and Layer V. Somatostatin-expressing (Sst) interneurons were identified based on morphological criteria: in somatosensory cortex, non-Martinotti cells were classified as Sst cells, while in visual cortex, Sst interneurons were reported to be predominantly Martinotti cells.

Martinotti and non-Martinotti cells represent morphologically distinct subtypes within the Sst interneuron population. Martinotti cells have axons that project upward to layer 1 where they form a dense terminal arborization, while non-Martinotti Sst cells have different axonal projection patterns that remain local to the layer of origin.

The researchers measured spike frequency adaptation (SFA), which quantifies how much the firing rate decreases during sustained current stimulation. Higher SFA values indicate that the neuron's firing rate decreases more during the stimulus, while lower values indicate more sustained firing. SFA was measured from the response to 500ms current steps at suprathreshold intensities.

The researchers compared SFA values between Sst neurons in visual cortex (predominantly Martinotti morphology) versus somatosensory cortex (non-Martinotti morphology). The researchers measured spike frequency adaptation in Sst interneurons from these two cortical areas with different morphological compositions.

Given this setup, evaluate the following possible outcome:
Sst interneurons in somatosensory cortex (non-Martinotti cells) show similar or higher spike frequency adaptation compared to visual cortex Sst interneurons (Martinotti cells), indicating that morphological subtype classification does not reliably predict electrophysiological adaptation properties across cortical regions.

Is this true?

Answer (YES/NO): NO